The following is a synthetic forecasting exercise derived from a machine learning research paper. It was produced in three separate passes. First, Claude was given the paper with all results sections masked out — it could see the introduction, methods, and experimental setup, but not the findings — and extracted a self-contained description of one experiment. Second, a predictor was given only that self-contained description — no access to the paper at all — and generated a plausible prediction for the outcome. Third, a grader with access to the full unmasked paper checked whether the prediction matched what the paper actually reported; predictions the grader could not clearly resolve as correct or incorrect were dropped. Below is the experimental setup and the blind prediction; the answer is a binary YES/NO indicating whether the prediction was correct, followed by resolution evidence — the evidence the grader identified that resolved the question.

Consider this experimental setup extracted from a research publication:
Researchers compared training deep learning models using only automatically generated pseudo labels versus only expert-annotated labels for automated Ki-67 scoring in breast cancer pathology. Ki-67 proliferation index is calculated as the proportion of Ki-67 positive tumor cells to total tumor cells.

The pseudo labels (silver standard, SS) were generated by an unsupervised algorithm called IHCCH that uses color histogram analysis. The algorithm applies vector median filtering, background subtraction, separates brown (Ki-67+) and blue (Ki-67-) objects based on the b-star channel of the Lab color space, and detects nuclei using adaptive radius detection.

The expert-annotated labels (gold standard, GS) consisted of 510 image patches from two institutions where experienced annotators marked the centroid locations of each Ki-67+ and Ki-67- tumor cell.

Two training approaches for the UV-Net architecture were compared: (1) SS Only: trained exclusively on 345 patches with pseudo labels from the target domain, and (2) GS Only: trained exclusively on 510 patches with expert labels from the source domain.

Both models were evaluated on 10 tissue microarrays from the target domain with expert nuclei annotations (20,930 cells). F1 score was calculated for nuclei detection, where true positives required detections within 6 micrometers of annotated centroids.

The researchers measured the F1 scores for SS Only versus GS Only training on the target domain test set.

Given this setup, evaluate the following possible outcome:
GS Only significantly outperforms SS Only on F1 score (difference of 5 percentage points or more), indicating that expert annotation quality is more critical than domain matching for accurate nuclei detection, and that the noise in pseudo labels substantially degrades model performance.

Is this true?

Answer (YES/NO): NO